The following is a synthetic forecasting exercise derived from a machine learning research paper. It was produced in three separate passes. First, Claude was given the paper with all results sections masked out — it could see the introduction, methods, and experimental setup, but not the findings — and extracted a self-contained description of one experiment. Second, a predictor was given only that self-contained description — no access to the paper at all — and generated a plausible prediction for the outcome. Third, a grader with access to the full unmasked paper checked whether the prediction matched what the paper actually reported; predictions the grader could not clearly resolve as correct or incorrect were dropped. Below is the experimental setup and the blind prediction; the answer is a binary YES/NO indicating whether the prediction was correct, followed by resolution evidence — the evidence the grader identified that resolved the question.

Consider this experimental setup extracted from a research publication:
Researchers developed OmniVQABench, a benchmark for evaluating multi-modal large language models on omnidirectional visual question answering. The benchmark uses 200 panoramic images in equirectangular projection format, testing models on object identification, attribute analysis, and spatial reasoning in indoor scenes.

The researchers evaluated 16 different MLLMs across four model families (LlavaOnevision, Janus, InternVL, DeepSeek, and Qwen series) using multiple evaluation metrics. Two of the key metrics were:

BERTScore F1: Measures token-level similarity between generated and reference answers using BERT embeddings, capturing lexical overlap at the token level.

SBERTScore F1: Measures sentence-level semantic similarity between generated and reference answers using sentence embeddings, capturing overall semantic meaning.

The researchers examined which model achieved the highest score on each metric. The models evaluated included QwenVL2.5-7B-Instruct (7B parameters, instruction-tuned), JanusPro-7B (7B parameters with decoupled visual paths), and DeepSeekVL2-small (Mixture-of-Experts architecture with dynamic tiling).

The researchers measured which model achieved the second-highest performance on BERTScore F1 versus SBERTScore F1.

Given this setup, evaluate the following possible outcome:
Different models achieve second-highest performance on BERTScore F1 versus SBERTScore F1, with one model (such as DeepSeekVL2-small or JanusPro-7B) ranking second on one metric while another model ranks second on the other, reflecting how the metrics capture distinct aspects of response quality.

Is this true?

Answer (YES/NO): YES